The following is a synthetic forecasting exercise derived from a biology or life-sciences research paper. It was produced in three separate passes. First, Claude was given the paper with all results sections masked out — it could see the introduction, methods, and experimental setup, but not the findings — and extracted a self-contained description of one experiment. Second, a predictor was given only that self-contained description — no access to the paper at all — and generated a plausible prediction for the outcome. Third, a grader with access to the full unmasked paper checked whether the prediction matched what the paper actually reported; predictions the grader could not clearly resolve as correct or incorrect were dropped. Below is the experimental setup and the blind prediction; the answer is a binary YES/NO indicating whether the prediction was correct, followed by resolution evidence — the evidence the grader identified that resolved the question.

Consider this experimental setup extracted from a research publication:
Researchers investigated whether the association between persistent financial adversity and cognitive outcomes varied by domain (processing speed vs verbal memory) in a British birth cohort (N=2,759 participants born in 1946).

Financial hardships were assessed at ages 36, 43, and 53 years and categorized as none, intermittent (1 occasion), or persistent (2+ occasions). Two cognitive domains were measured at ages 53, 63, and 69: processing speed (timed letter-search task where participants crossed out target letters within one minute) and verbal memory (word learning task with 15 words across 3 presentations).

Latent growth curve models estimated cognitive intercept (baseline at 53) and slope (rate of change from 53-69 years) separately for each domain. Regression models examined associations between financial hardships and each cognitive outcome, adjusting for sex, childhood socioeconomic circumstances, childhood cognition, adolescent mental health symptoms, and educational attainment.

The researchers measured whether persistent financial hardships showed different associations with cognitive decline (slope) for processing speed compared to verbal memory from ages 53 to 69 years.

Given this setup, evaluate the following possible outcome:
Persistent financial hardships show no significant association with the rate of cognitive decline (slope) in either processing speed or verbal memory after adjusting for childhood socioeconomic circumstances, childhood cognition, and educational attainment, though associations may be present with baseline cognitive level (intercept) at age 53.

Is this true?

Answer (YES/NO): NO